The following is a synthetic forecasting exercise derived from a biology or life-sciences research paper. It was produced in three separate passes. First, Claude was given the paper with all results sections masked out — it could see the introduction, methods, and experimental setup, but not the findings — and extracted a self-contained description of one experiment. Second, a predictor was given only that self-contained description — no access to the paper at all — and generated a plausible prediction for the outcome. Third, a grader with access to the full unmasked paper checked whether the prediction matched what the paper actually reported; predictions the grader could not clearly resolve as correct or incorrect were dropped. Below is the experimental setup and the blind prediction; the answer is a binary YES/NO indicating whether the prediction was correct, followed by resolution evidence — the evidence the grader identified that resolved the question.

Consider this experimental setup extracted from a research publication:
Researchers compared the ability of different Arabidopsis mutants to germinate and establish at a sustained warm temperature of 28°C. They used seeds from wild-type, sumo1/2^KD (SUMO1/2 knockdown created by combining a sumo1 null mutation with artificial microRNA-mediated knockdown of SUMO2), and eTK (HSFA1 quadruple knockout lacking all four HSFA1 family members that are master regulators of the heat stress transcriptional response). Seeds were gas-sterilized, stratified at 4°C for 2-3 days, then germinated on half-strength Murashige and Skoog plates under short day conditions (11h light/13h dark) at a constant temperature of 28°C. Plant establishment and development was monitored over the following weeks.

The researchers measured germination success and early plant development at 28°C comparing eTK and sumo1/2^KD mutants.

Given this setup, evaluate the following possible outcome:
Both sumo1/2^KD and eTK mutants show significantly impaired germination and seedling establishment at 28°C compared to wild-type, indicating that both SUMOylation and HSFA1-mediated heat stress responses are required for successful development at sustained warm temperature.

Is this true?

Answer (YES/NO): NO